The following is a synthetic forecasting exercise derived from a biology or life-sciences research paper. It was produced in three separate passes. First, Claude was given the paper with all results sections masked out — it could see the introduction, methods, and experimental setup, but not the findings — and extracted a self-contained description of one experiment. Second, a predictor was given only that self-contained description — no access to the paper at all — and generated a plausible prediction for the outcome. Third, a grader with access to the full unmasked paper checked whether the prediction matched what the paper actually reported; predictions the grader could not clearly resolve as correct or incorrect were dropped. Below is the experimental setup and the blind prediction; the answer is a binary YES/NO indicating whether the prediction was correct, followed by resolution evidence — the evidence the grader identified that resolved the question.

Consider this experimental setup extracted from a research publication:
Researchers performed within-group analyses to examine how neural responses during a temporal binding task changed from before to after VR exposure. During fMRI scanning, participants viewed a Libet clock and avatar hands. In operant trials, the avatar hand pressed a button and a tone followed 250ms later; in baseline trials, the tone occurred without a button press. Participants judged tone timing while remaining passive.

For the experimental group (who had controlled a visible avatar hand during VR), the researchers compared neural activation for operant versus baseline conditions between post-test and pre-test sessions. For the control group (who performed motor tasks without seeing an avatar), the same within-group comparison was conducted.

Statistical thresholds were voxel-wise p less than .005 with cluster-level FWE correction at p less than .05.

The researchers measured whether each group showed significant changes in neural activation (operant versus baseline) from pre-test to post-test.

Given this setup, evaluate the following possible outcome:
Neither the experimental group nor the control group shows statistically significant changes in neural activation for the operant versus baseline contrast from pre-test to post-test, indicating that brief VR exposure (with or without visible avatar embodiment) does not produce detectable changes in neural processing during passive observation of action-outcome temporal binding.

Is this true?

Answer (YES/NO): NO